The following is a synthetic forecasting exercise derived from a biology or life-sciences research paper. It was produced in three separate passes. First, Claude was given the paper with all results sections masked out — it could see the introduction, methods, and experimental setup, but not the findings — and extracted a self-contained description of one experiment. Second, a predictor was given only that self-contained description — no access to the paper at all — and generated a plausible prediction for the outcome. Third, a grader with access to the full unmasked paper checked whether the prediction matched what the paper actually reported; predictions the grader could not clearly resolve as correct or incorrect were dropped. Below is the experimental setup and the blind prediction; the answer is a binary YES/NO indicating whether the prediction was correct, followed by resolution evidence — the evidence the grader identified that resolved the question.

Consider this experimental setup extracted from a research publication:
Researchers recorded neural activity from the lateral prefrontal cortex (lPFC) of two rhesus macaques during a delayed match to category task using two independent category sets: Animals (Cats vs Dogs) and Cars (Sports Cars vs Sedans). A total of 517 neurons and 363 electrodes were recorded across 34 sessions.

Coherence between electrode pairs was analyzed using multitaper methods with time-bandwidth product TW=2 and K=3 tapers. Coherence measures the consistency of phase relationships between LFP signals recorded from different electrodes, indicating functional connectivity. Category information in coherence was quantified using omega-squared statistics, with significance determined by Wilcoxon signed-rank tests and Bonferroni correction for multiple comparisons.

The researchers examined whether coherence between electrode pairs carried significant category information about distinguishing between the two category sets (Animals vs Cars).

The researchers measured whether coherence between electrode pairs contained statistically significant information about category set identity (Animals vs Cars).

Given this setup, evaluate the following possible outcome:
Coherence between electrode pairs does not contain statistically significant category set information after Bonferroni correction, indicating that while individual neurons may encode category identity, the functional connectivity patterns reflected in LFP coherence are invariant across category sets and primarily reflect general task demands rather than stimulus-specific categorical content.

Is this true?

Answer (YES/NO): NO